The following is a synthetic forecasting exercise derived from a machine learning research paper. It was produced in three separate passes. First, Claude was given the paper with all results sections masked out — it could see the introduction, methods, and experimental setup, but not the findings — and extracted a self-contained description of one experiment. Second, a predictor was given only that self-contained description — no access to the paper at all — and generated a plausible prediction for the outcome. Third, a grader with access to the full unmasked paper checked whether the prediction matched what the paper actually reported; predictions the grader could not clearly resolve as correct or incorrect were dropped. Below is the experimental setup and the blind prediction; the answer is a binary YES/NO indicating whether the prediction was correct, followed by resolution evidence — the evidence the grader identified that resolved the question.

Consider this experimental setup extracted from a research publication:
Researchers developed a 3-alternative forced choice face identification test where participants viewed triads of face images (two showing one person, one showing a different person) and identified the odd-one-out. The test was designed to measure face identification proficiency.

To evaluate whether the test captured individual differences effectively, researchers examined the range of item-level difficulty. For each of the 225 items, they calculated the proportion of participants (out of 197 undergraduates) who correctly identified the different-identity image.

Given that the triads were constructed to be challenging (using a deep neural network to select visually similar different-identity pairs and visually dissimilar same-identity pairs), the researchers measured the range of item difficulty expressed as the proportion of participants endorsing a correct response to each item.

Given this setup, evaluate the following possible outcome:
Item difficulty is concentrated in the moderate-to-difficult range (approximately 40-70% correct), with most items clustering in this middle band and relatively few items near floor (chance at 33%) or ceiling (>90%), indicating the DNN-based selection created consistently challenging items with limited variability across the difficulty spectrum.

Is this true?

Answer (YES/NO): NO